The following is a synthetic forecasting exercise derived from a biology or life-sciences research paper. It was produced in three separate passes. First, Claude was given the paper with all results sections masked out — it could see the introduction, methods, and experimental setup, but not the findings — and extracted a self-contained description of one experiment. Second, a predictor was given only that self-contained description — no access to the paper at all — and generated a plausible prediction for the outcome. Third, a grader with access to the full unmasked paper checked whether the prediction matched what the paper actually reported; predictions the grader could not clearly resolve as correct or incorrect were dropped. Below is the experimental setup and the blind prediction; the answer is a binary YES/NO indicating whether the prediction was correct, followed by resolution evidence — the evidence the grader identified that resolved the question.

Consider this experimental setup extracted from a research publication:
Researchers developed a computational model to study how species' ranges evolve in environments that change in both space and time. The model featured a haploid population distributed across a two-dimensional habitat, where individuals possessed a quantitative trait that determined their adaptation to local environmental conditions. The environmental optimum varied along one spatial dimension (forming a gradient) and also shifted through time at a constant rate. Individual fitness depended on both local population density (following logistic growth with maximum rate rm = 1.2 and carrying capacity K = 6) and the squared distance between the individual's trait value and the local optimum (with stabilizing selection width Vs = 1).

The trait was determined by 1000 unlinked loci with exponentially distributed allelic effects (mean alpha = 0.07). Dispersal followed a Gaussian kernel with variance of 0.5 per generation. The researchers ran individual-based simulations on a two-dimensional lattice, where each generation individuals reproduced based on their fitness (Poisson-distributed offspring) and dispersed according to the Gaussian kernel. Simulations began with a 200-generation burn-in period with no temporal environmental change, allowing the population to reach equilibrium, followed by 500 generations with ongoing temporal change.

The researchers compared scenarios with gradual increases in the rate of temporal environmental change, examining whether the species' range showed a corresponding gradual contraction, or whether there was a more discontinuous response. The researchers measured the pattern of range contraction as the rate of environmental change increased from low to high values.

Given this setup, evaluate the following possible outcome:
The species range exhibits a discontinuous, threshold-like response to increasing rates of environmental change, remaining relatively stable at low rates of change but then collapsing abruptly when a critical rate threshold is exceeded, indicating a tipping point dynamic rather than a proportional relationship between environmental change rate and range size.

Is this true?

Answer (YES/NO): YES